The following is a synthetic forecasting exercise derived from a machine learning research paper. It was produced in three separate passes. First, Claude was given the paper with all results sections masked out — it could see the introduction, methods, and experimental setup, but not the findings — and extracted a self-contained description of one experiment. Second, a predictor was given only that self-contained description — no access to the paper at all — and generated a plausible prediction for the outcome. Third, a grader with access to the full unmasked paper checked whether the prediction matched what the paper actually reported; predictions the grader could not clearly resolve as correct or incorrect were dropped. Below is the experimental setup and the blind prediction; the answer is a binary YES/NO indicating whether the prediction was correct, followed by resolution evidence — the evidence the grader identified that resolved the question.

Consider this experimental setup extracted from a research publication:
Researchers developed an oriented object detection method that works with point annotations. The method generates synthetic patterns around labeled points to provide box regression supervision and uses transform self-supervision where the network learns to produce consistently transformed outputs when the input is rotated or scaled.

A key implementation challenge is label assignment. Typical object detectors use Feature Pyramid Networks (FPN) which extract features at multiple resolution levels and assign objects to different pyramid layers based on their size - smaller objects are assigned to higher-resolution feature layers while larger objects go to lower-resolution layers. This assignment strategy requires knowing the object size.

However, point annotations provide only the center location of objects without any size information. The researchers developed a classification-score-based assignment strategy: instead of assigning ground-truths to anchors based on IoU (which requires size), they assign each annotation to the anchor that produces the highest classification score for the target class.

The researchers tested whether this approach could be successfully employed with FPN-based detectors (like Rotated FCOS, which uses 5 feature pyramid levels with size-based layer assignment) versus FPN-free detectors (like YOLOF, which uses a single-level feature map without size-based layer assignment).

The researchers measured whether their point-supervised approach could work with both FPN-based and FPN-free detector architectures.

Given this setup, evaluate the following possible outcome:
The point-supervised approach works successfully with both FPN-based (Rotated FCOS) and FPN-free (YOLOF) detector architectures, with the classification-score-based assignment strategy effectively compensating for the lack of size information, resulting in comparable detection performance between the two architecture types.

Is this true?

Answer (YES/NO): NO